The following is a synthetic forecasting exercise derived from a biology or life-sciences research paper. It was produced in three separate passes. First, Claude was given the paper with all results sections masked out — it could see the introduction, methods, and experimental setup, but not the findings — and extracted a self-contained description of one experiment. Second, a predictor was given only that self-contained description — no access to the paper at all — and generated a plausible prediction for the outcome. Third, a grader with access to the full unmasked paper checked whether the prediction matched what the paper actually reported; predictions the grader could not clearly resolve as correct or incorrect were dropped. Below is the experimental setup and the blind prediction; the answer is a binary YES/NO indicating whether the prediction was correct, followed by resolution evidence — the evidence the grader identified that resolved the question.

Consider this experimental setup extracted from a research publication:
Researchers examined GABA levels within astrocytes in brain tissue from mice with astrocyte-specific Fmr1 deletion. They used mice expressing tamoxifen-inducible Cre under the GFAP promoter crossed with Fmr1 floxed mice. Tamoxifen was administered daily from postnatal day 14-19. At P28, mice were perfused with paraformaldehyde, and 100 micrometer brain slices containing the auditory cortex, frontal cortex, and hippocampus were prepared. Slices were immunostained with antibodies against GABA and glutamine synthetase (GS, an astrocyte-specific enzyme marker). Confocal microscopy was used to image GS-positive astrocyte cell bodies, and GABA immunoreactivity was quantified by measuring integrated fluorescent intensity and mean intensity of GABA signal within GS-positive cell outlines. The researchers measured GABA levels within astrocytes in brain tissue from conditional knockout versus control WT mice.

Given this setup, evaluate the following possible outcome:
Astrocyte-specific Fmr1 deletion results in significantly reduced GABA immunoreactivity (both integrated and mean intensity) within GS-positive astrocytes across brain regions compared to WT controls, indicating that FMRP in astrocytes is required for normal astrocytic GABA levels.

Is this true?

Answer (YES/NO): NO